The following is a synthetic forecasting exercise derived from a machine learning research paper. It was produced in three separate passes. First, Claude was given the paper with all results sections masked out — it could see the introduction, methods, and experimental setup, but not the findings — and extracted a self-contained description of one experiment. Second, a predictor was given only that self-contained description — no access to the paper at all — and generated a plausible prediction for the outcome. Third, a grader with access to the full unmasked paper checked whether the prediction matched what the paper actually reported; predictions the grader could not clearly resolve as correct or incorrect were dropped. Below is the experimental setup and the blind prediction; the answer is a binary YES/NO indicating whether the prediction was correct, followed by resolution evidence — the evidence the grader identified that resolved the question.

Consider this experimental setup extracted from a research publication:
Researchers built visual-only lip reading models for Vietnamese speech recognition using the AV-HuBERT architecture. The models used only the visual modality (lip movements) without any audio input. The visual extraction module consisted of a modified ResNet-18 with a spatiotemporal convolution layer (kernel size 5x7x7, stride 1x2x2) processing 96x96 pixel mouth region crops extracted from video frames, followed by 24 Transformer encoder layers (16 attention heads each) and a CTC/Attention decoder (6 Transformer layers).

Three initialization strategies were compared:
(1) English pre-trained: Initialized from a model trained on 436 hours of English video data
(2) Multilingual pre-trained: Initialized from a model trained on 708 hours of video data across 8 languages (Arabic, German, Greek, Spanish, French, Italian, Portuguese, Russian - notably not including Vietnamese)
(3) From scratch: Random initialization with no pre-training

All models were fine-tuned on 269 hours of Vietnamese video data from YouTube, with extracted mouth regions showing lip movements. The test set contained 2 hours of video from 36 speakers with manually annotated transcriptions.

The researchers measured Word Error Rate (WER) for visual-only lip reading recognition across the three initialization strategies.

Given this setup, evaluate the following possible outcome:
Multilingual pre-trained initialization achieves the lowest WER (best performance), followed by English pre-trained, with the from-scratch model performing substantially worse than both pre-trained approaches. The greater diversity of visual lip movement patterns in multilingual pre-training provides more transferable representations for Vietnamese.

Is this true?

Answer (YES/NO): NO